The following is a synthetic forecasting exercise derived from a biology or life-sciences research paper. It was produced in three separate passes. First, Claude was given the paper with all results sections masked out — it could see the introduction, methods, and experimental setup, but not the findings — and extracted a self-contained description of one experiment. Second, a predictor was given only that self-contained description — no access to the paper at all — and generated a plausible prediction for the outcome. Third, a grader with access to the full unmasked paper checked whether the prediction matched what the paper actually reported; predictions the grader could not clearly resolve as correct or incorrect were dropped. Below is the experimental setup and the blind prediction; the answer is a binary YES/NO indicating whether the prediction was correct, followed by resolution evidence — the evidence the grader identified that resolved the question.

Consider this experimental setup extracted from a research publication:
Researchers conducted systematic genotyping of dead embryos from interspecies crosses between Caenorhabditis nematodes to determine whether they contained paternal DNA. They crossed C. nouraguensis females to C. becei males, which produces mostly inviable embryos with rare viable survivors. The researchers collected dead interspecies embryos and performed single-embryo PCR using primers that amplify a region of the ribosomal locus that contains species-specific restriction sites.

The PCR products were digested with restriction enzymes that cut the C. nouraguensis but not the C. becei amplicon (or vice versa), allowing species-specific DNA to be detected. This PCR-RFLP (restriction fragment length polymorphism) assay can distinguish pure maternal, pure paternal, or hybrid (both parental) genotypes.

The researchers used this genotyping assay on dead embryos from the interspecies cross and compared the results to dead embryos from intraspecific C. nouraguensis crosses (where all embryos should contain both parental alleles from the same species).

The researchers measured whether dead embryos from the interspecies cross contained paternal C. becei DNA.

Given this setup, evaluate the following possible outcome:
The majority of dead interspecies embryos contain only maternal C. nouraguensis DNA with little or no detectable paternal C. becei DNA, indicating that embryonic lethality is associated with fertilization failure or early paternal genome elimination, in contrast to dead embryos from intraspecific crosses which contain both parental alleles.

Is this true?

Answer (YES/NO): NO